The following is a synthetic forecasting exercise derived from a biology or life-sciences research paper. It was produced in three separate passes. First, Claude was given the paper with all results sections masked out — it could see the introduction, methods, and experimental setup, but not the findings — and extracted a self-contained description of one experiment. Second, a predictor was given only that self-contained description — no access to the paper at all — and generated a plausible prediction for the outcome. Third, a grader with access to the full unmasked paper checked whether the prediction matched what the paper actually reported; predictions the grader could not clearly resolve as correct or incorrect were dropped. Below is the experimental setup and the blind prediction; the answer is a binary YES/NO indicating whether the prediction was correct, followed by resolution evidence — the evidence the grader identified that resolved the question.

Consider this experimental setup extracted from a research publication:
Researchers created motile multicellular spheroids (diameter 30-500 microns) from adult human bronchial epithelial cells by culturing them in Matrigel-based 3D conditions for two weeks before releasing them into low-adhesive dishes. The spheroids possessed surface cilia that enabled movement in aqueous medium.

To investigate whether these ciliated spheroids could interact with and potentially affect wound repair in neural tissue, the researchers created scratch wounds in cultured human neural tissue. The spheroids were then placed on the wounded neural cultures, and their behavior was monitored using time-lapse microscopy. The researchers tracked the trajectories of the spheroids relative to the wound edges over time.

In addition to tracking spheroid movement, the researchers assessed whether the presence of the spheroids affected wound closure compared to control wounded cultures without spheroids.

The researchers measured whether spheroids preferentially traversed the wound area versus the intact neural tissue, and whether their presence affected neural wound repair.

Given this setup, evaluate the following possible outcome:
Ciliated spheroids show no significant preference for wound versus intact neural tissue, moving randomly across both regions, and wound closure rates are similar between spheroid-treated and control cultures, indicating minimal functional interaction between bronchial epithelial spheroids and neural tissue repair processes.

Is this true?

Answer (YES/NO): NO